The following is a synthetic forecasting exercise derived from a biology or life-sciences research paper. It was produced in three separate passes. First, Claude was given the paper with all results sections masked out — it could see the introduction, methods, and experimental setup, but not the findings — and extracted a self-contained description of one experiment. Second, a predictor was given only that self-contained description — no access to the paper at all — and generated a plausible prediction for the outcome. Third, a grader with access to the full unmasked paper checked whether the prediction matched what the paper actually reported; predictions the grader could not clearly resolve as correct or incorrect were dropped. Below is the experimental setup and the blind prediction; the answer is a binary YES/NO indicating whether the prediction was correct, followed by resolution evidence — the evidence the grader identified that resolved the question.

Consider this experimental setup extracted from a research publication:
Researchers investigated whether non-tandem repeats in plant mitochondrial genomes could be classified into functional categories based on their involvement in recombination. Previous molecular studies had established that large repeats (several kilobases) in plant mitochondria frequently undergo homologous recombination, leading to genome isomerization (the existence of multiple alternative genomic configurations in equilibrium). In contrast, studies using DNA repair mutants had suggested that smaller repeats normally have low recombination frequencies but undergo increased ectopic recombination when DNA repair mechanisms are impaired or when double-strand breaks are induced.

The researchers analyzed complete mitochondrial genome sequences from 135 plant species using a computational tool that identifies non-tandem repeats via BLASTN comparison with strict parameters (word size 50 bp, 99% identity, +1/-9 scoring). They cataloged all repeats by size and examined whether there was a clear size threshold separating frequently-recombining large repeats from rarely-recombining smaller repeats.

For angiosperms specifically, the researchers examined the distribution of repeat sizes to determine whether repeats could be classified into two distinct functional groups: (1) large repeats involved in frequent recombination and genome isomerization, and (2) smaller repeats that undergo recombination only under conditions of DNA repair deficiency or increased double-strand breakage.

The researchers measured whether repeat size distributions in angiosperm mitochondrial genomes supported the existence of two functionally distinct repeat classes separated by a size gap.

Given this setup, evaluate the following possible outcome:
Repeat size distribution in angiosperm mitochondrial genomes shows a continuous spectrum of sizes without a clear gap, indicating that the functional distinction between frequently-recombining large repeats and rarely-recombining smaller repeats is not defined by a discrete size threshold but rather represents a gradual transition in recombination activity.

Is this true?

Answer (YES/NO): NO